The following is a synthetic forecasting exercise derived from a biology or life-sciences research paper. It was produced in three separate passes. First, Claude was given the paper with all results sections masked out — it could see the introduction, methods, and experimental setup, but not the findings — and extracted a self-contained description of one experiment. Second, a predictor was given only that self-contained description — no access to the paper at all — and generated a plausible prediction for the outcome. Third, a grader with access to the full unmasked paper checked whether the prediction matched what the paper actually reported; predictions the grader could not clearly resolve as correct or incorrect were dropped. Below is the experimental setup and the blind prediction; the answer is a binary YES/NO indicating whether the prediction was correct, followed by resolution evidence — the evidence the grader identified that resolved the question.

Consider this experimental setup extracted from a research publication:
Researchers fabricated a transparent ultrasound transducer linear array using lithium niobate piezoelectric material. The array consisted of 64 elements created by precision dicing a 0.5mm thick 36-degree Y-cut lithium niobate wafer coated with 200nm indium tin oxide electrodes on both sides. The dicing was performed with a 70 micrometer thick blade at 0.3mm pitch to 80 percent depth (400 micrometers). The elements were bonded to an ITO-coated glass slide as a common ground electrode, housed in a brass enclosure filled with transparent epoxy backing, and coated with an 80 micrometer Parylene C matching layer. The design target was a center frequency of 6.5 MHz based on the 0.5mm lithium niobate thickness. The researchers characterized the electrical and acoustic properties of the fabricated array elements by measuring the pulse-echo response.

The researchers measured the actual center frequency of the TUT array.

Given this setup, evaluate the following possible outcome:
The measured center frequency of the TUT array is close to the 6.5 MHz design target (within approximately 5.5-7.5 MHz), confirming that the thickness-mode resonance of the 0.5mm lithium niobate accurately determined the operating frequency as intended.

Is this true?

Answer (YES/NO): YES